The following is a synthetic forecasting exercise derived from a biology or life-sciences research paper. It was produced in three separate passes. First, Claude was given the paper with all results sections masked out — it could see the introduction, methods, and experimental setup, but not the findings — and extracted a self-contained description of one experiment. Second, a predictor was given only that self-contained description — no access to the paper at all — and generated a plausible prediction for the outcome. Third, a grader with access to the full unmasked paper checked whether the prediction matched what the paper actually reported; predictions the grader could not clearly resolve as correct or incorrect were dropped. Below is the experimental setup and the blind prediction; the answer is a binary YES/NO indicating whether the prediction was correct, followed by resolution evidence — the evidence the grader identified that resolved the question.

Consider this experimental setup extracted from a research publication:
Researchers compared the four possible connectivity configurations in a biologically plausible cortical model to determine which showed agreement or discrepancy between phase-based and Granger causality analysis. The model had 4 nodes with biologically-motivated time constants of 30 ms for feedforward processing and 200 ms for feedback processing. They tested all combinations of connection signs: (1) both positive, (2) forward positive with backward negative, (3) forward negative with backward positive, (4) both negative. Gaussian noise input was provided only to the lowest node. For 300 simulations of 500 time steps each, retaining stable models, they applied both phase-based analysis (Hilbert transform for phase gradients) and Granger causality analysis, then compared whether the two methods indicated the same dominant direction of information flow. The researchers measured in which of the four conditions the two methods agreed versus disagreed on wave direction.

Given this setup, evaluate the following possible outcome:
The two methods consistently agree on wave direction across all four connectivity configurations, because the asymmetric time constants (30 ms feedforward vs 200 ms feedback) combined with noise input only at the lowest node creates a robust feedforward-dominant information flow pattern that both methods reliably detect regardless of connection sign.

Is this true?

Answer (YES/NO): NO